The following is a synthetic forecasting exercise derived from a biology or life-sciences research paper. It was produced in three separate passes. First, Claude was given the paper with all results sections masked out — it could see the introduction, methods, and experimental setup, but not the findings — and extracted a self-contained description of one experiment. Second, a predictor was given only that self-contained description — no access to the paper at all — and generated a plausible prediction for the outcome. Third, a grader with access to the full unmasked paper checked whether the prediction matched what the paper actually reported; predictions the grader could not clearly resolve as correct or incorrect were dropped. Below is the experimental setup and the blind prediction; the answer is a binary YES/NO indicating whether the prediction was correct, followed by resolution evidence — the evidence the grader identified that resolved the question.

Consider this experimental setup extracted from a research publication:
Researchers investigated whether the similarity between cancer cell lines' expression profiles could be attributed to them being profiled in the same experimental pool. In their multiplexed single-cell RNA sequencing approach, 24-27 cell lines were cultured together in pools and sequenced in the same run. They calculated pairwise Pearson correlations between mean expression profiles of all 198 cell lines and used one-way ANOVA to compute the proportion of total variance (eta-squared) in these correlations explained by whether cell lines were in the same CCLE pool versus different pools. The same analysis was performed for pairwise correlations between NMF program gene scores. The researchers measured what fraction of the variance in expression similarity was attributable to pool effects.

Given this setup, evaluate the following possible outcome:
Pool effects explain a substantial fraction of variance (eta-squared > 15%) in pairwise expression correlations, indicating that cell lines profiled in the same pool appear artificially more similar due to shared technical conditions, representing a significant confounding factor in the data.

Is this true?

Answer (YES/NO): NO